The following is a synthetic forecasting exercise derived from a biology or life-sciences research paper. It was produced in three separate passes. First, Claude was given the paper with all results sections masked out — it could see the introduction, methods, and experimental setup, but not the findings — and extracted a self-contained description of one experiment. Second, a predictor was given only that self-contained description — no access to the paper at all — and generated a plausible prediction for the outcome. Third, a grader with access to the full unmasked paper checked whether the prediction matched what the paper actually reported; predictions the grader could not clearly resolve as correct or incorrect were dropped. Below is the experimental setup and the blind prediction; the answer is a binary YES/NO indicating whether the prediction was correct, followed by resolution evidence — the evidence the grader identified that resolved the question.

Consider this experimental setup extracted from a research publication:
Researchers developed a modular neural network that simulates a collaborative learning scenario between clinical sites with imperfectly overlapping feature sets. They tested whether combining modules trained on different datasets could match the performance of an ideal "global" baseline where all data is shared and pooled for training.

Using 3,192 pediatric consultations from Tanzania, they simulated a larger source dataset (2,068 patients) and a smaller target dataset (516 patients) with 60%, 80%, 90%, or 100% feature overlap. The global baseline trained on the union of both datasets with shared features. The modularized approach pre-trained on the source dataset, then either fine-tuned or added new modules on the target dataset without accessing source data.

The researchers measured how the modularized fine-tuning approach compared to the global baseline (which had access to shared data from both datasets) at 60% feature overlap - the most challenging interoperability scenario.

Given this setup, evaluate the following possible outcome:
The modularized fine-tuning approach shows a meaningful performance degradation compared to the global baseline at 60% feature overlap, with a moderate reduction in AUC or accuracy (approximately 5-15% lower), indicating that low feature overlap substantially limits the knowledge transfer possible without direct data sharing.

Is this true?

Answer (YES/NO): NO